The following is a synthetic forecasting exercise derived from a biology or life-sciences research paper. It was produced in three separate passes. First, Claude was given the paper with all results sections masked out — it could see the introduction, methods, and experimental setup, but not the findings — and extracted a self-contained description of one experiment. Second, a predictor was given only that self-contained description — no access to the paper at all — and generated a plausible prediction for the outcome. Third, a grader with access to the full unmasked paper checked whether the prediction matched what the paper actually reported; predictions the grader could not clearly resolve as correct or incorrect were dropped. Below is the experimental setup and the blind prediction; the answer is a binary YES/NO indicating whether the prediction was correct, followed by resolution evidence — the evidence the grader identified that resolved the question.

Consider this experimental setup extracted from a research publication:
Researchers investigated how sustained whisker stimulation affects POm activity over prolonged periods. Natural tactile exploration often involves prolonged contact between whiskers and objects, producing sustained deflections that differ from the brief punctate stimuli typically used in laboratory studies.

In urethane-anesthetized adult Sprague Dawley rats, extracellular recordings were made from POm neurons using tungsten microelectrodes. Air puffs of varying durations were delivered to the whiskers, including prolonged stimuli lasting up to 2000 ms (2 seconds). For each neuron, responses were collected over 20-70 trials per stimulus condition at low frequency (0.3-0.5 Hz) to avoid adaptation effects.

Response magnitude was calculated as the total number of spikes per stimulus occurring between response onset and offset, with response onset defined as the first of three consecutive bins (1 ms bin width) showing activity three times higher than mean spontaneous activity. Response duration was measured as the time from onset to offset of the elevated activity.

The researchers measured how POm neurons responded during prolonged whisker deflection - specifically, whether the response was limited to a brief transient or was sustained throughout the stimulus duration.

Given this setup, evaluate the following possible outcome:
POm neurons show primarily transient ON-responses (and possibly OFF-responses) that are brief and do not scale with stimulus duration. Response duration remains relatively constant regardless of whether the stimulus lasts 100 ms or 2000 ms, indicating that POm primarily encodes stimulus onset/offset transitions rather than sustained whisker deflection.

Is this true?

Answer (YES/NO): NO